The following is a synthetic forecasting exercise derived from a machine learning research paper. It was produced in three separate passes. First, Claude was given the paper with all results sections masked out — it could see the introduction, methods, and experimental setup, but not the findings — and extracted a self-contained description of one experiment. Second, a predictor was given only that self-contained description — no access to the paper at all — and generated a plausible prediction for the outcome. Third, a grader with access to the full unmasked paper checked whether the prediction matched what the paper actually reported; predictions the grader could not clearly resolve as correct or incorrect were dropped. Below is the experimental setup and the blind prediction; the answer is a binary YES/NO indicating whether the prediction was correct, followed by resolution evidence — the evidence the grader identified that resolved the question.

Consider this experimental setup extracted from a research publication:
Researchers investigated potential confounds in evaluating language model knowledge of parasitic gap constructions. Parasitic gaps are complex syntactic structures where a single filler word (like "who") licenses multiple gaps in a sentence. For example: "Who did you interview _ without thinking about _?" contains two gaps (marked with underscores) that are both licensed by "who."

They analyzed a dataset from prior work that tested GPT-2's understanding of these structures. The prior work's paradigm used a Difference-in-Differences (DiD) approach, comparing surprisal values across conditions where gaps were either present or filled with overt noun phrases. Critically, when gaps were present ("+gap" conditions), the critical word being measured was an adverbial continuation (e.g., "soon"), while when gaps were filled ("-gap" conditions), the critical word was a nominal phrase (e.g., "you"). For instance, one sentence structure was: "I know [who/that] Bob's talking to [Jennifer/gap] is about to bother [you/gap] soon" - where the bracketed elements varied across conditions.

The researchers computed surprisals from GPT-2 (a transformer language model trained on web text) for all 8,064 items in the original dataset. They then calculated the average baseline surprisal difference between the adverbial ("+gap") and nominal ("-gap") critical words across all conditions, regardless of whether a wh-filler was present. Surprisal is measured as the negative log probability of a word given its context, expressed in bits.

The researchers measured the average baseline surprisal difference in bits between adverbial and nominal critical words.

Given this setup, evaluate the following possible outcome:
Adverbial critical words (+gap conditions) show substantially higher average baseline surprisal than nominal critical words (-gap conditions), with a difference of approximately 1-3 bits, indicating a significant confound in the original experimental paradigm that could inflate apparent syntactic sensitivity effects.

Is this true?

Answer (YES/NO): NO